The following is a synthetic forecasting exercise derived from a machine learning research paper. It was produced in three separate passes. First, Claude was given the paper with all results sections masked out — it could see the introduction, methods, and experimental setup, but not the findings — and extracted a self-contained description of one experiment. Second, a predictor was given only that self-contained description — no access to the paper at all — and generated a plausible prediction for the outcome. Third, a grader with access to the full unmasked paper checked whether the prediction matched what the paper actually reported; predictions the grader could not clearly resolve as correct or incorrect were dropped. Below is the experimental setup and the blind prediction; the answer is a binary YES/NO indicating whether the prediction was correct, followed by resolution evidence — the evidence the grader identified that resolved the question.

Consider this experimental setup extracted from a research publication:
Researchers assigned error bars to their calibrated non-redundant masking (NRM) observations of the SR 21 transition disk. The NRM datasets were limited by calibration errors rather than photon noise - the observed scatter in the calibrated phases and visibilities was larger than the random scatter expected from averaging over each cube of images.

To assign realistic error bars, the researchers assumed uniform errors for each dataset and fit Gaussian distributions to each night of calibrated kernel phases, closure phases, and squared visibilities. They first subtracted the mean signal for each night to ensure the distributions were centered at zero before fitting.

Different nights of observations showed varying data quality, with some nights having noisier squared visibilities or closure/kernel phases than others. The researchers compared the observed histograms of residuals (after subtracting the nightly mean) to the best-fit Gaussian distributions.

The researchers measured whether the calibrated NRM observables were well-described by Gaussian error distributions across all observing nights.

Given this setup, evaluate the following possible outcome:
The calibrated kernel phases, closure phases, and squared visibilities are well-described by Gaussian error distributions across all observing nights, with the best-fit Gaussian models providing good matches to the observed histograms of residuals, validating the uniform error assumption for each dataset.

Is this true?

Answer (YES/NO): NO